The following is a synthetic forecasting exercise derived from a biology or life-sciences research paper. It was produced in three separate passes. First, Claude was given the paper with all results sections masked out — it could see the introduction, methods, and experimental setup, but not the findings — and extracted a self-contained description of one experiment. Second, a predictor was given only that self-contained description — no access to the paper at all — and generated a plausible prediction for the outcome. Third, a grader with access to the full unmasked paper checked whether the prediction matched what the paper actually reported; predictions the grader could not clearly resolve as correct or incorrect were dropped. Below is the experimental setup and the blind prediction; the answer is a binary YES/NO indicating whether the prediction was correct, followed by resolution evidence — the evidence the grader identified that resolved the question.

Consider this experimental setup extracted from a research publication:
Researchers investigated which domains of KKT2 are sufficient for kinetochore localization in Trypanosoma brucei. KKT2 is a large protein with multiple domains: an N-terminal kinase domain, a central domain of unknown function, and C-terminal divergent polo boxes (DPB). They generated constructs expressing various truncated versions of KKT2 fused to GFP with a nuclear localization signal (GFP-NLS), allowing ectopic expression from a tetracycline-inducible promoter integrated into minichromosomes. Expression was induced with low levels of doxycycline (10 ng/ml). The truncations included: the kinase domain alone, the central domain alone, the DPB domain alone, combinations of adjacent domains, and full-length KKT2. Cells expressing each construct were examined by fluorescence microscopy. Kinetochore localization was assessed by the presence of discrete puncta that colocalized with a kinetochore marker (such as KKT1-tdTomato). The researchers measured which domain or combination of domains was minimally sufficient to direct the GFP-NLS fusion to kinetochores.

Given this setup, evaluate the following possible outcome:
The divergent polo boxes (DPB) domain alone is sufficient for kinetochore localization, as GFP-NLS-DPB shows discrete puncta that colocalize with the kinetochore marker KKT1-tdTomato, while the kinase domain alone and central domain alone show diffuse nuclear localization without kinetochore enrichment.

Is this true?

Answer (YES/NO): NO